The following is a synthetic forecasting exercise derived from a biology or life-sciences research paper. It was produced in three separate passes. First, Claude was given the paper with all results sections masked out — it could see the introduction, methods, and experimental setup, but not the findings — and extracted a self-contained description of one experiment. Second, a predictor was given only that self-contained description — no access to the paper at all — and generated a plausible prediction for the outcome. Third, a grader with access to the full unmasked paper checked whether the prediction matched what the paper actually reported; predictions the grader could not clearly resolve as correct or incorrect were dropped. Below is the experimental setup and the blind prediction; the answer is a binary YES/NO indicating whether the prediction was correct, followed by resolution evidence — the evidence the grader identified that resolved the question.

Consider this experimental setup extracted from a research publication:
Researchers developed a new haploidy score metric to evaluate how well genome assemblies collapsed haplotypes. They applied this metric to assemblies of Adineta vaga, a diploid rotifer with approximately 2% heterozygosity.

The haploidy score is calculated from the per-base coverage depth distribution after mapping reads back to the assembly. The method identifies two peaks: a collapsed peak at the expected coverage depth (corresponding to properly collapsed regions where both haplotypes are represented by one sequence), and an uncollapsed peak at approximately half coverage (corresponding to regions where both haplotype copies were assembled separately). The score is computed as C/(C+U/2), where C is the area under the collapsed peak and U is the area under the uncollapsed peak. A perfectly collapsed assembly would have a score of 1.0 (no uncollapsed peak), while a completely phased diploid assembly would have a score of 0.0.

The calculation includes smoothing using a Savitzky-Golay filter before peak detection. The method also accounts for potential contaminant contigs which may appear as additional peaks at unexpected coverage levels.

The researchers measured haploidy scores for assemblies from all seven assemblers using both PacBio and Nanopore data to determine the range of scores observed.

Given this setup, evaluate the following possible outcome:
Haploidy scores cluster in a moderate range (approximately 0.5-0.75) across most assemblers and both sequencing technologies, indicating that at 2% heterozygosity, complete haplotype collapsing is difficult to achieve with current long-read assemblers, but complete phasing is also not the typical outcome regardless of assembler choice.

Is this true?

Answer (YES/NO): NO